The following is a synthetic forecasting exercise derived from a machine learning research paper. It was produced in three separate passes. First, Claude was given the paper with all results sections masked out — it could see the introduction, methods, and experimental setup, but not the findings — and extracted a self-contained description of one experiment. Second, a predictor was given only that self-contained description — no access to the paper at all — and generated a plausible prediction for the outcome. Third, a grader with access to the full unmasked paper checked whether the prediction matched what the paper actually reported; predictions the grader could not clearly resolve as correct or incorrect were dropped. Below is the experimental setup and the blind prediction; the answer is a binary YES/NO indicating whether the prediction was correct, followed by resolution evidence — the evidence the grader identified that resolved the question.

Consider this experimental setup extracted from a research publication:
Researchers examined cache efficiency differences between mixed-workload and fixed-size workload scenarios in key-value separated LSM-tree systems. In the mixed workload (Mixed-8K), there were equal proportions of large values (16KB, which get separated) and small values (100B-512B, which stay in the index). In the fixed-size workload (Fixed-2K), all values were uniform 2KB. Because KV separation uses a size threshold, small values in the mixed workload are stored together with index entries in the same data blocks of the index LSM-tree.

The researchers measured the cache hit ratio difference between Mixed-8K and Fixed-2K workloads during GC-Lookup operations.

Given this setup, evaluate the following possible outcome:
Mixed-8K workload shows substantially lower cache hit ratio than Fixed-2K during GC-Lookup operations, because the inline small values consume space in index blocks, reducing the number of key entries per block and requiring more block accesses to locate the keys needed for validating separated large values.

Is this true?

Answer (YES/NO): YES